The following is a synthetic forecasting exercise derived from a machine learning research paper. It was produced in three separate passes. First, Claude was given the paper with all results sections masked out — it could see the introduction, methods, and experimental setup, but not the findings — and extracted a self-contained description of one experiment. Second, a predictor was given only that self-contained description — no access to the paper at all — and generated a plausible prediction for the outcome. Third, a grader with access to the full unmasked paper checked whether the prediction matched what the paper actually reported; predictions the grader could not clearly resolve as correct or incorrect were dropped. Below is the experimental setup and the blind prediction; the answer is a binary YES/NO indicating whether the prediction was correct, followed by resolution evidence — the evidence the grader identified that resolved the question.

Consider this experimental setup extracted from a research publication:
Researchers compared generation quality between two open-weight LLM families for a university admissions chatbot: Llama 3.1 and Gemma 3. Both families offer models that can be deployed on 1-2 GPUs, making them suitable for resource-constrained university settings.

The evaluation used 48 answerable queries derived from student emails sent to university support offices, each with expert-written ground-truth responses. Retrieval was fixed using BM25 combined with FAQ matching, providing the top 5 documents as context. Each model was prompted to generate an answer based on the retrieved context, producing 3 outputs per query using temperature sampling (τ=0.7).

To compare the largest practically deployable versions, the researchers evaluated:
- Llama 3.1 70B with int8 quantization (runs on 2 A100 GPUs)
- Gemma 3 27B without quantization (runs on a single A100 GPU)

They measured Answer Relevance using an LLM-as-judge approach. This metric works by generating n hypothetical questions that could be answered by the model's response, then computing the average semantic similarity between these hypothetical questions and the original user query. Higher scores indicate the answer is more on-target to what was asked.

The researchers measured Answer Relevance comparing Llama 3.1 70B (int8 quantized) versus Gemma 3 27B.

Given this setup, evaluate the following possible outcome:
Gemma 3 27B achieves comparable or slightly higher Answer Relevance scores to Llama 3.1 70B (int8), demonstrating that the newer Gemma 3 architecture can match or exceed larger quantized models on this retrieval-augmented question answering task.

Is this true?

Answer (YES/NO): YES